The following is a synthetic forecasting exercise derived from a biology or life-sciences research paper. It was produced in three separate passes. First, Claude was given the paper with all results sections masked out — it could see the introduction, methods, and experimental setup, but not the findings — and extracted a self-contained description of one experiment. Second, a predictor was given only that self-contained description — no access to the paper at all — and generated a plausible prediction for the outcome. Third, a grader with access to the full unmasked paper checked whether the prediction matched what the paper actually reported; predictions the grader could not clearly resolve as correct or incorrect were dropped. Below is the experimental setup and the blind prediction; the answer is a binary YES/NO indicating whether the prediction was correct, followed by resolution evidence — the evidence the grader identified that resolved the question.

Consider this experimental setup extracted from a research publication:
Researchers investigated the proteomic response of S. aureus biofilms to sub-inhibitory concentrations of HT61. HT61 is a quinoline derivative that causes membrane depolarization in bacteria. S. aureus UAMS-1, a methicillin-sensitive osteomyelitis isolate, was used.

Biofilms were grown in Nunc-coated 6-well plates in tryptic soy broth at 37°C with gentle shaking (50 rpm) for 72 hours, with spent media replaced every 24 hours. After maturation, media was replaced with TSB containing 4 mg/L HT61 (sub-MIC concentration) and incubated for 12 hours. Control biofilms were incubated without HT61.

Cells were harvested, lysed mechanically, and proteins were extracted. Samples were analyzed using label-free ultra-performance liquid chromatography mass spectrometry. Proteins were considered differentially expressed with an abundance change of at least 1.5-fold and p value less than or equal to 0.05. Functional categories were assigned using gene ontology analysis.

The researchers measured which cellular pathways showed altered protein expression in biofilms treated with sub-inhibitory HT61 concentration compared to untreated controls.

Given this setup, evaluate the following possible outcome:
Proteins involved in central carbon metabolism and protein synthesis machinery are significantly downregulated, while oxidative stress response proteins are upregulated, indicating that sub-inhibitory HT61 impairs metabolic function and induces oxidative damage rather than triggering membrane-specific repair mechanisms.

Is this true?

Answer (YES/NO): NO